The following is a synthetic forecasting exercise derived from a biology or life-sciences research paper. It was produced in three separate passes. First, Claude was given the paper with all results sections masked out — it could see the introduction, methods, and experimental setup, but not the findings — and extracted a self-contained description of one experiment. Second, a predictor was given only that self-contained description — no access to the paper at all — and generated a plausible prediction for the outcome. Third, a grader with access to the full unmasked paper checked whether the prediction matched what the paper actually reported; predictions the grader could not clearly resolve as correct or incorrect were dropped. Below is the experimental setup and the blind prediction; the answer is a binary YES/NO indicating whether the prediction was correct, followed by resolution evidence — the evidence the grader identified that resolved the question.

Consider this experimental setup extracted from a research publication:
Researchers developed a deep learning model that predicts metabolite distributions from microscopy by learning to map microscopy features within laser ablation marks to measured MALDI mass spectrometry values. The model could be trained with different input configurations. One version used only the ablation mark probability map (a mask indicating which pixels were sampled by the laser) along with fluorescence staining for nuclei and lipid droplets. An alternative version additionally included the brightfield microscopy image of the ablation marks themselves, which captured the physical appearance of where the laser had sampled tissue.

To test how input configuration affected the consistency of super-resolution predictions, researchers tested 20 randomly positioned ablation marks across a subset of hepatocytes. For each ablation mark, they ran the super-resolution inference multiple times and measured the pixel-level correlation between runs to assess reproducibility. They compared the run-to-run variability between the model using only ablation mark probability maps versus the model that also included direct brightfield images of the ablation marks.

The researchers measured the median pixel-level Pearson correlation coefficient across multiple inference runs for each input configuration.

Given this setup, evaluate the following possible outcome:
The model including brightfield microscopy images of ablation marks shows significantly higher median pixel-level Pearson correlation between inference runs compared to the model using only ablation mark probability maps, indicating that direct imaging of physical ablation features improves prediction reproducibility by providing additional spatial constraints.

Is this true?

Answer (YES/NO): NO